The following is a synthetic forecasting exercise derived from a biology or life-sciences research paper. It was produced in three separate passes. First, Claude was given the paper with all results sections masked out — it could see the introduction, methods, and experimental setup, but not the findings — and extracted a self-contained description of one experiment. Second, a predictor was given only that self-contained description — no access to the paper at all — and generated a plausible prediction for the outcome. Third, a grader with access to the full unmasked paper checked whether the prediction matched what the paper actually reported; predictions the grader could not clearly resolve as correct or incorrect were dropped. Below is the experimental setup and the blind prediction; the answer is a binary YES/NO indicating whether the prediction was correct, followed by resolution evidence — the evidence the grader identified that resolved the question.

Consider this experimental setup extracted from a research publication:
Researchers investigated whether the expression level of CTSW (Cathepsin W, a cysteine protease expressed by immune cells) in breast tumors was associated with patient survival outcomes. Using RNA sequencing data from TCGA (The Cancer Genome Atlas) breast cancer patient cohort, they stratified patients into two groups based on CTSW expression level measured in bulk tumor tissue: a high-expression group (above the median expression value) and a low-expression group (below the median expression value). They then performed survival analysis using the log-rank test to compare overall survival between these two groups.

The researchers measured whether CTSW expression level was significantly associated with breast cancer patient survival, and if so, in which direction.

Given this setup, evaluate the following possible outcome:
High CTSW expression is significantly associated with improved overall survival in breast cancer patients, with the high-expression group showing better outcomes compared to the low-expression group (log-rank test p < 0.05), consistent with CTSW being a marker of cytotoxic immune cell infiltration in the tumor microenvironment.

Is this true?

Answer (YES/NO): YES